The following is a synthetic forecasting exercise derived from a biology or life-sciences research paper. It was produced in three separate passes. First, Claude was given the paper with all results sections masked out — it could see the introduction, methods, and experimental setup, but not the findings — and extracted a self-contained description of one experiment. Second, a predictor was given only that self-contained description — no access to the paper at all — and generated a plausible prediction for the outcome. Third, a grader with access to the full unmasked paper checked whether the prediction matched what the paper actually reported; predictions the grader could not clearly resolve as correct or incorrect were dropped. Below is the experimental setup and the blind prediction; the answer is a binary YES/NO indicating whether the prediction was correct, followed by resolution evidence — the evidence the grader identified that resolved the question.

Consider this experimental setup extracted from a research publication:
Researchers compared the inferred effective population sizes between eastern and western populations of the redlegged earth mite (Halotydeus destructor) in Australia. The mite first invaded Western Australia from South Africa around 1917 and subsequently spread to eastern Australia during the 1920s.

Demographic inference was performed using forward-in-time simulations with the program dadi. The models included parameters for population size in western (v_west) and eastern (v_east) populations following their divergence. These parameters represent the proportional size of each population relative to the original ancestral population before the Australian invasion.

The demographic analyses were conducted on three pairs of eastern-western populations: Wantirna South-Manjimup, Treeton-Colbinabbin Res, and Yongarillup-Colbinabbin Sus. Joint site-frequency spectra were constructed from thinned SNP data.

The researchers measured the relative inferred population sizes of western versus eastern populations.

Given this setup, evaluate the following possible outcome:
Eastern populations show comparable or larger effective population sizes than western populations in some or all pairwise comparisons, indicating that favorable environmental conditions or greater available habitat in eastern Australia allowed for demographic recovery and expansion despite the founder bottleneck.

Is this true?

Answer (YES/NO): NO